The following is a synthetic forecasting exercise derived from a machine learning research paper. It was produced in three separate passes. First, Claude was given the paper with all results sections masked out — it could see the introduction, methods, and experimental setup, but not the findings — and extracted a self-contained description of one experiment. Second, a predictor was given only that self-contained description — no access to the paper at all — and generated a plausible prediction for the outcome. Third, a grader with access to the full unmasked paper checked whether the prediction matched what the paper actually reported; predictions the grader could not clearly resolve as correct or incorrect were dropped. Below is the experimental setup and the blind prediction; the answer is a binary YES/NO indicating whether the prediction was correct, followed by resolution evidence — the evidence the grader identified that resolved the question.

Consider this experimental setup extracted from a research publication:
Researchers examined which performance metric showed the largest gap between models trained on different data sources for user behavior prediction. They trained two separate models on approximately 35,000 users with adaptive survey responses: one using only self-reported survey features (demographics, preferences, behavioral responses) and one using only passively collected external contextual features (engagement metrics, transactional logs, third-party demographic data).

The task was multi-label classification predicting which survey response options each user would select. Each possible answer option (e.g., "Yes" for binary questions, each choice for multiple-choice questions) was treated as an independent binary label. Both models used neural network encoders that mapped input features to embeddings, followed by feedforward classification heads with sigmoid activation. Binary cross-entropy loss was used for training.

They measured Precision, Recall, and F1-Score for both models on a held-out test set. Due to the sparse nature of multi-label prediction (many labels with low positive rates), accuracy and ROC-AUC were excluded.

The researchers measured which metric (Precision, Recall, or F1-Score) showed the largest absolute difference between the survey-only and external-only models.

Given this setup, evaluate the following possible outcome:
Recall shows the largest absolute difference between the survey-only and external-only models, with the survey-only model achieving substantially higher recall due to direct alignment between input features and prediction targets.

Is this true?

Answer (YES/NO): YES